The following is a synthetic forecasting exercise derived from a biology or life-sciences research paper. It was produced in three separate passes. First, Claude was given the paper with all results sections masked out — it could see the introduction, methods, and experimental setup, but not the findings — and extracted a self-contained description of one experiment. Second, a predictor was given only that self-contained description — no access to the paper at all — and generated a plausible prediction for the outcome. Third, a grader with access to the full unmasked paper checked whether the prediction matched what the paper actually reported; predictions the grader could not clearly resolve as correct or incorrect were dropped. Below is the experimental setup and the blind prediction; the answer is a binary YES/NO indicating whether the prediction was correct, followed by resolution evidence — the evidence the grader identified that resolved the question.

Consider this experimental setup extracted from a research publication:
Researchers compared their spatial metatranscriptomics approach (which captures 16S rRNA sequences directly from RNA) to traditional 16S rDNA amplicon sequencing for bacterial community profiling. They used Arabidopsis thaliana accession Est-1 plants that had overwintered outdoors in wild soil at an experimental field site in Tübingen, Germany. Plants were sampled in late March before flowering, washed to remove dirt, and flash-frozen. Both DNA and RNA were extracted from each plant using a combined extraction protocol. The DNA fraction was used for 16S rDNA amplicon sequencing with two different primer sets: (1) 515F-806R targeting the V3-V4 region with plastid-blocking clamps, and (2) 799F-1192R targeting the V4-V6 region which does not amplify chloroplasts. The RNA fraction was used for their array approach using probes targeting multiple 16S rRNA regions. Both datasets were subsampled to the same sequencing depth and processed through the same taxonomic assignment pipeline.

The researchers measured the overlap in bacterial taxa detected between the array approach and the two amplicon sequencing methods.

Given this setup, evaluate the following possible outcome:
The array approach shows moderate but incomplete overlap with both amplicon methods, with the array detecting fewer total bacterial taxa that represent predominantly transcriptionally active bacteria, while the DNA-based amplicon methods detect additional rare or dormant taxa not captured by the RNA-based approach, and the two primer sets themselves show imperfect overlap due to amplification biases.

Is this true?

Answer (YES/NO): NO